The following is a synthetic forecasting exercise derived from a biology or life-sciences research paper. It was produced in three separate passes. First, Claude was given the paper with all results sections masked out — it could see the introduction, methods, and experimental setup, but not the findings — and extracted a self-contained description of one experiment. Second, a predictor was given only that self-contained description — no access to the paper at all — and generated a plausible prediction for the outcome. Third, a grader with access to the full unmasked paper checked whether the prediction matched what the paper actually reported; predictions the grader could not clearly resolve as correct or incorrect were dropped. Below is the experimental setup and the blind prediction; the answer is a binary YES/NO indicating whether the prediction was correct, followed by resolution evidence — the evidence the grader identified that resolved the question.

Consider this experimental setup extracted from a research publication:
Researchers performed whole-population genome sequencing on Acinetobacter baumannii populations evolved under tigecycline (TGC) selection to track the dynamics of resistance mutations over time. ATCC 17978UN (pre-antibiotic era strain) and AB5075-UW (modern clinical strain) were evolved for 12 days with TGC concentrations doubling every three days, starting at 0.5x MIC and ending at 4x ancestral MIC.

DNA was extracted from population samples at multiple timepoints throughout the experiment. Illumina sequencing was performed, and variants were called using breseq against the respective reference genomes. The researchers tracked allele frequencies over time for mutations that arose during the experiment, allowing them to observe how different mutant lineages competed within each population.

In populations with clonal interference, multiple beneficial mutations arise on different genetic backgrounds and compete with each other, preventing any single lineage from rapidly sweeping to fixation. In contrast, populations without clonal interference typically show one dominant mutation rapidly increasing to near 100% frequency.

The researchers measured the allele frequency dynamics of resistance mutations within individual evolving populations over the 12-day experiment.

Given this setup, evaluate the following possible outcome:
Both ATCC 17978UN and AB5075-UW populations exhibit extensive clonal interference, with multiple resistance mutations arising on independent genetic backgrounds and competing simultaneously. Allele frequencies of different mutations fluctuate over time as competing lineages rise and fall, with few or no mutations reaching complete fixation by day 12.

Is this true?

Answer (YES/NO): NO